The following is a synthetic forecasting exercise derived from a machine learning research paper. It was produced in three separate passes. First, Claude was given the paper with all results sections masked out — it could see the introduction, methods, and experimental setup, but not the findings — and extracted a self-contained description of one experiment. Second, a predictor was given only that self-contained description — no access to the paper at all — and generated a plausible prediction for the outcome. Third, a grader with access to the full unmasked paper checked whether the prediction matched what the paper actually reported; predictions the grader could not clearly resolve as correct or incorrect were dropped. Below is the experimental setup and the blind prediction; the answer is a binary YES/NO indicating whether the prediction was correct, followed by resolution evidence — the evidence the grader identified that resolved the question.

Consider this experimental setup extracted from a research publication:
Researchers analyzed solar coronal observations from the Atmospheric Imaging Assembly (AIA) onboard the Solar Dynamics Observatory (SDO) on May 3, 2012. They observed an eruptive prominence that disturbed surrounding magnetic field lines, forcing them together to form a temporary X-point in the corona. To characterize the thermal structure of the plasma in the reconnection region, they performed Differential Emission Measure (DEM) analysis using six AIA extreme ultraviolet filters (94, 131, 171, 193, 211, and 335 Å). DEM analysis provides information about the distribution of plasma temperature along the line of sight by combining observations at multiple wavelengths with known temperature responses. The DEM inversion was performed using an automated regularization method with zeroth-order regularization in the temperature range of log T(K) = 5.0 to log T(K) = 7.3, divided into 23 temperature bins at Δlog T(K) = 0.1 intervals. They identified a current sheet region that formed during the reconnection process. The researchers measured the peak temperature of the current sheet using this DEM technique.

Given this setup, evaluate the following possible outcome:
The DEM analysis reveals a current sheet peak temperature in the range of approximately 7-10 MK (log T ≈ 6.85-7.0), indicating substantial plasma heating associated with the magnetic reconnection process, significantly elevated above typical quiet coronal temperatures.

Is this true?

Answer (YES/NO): NO